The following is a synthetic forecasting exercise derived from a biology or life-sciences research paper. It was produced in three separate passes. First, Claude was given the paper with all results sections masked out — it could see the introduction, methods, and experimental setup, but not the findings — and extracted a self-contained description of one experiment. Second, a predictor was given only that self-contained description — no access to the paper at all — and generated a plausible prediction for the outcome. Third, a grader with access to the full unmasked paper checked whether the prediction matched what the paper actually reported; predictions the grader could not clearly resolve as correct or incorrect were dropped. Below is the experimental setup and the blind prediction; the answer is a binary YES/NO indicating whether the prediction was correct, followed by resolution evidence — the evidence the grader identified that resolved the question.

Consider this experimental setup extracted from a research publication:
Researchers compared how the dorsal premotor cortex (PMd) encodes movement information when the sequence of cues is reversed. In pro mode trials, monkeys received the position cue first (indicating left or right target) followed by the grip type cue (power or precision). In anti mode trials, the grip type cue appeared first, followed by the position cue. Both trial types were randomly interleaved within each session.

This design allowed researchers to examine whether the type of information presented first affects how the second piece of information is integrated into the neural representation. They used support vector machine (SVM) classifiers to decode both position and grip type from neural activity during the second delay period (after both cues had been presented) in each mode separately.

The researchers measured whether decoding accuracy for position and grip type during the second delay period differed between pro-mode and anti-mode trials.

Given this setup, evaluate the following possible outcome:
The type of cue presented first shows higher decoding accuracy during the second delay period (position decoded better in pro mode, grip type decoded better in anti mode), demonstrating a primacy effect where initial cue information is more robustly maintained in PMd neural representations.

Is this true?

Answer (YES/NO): NO